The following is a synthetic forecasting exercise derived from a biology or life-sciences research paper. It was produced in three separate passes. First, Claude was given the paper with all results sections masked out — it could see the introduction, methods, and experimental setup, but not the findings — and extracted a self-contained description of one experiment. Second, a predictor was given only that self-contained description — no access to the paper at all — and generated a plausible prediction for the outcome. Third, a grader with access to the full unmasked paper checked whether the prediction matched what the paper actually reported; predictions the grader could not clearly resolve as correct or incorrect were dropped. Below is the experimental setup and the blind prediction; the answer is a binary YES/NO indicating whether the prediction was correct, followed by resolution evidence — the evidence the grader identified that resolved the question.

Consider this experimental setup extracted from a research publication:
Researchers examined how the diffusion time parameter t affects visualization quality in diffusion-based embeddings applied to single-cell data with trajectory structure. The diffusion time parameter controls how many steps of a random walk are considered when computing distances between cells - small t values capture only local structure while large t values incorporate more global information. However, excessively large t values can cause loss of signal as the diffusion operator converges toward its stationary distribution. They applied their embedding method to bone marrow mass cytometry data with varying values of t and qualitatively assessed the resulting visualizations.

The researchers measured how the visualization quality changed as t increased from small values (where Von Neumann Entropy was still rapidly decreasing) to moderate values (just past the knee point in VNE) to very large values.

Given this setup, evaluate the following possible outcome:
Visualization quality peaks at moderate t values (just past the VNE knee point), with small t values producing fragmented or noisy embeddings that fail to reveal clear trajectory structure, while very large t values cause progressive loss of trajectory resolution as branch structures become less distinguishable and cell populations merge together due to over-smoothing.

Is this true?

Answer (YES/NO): YES